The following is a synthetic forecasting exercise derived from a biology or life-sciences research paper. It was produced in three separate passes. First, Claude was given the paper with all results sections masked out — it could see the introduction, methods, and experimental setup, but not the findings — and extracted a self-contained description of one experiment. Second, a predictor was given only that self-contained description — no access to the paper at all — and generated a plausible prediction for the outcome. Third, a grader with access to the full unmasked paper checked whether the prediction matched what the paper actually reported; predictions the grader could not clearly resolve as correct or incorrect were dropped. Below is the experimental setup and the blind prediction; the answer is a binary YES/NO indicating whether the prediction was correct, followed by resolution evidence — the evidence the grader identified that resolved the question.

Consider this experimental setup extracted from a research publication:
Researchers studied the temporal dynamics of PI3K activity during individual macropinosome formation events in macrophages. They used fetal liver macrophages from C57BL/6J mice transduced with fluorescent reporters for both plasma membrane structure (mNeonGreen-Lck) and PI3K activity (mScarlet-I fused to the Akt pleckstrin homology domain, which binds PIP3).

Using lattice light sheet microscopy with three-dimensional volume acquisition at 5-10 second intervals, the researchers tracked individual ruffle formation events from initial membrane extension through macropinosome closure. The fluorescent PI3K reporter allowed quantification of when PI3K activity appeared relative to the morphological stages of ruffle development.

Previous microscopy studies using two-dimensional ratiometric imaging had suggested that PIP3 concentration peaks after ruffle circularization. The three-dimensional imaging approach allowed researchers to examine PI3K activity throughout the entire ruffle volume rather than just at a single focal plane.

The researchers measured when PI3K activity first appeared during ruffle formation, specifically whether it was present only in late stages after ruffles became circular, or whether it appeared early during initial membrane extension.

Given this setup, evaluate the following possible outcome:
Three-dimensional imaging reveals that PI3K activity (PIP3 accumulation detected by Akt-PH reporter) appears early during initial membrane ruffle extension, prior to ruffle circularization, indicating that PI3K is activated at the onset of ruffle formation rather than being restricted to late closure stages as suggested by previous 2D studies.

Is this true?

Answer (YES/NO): YES